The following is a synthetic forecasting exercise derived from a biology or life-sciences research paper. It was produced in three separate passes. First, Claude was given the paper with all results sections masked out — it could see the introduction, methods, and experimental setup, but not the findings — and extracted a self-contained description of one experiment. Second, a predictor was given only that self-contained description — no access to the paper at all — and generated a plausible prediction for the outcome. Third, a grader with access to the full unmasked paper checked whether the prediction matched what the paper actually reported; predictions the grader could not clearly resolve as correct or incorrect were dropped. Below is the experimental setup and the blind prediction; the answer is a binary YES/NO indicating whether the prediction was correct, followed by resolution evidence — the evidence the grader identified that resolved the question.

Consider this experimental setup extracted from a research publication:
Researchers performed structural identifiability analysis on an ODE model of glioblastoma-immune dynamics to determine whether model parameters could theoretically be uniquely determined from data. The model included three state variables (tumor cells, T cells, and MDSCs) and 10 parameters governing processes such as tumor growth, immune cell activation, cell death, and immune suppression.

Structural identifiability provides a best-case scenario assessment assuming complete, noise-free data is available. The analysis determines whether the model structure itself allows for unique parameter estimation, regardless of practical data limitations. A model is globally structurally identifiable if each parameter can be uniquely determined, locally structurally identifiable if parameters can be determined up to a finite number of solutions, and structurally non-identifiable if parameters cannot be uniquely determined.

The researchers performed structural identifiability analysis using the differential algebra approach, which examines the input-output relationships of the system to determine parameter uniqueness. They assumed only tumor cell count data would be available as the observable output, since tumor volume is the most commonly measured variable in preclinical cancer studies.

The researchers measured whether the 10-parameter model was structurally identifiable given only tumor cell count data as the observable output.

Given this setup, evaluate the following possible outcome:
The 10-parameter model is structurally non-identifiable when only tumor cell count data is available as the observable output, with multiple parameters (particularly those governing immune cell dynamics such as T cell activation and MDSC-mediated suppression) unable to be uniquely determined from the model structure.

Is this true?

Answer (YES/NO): NO